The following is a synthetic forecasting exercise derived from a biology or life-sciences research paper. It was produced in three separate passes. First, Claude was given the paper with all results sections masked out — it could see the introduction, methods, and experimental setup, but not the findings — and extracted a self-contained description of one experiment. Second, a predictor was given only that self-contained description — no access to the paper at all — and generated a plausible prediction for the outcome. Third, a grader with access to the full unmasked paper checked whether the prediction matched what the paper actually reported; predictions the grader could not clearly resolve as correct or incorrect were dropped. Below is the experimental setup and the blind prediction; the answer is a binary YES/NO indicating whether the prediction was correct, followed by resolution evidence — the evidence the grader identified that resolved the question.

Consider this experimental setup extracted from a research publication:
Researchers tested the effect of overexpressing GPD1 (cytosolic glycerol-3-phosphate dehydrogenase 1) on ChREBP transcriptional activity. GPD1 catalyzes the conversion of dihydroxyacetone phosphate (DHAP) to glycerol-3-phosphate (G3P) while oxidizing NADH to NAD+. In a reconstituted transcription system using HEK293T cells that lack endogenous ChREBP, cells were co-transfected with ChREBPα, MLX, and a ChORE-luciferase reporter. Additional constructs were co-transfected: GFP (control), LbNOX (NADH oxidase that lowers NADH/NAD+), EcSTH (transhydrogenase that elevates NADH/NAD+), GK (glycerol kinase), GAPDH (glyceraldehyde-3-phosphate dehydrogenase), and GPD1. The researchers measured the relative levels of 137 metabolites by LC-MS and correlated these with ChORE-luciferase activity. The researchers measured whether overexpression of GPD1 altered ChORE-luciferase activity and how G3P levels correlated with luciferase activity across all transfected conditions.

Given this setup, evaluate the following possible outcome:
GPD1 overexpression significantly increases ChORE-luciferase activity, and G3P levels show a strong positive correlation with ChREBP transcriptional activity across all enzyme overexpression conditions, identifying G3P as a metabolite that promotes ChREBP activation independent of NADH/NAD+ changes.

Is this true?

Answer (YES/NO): YES